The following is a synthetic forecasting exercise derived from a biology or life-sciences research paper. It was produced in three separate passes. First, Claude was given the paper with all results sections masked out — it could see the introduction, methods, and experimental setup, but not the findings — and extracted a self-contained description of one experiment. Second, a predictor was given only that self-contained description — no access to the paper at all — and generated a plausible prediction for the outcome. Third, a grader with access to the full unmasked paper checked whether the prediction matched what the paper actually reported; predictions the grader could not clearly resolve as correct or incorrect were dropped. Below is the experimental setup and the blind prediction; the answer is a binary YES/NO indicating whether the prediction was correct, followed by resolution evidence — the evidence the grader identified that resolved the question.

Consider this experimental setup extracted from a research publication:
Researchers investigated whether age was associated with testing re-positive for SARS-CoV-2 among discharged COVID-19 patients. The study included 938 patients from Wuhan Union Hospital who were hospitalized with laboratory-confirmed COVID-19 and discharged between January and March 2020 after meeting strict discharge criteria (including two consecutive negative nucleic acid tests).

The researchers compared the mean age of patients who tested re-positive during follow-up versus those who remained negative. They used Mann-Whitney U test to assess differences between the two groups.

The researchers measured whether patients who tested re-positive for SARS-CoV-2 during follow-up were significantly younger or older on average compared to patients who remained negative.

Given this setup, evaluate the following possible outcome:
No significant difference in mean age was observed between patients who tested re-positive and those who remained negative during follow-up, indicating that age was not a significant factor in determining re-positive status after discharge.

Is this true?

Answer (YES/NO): YES